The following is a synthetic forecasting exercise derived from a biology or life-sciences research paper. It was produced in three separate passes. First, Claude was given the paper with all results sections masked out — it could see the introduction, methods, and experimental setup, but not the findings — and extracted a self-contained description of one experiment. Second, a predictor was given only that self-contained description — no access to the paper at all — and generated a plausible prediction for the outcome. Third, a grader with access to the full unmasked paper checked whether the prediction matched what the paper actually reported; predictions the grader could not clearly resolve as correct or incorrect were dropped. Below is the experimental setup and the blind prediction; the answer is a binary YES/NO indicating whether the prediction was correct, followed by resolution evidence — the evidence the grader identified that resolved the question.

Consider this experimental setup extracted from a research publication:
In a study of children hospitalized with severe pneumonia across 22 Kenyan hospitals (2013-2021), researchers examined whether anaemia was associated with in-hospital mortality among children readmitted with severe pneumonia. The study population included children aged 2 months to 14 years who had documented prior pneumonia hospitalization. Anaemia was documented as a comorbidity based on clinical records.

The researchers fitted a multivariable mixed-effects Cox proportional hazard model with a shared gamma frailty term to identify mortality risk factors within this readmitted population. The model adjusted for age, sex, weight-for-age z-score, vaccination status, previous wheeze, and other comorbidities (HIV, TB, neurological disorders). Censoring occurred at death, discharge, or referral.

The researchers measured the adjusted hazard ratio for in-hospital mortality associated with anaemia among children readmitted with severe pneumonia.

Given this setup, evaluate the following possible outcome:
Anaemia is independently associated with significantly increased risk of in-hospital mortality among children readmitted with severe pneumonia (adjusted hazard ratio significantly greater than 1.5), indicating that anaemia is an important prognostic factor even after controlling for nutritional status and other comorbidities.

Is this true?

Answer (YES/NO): YES